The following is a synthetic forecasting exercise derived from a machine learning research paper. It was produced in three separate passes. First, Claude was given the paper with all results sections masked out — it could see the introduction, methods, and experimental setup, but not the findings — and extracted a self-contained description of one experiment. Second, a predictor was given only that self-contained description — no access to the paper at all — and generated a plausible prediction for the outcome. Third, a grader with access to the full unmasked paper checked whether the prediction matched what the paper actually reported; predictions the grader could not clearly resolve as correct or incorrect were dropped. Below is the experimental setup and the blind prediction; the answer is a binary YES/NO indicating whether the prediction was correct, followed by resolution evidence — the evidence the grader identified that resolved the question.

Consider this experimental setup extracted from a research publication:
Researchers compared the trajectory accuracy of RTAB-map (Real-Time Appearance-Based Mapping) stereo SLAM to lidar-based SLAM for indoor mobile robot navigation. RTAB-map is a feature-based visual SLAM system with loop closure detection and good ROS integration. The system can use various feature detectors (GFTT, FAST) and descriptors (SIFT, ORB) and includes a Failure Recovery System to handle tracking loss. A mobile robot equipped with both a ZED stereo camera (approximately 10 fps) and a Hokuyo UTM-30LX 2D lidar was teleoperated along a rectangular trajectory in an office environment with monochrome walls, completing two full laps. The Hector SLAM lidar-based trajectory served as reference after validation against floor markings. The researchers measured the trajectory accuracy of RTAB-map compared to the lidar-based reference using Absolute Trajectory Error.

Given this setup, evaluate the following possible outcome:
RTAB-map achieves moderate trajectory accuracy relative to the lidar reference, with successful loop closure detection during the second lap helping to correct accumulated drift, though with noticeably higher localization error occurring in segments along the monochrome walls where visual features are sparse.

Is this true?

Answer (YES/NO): YES